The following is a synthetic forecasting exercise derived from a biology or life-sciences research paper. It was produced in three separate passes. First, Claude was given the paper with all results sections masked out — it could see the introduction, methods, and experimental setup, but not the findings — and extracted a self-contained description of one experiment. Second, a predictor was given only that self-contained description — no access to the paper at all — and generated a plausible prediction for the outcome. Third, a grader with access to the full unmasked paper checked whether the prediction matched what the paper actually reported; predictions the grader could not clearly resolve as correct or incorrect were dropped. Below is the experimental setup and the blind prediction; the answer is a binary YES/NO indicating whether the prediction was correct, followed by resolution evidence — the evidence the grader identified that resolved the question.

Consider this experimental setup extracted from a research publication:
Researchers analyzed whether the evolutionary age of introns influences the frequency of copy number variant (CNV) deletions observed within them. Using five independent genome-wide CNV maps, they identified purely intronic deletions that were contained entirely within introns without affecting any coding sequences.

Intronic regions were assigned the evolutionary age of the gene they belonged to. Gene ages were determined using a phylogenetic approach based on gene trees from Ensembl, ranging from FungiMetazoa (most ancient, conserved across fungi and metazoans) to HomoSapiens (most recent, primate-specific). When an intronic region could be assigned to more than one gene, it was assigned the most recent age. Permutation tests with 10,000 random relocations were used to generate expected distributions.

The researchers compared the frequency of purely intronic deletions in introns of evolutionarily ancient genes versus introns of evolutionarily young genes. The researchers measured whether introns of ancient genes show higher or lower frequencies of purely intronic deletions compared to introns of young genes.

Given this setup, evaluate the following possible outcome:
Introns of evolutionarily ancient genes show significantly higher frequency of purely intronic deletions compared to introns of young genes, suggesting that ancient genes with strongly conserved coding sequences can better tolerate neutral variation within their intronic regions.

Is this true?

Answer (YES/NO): YES